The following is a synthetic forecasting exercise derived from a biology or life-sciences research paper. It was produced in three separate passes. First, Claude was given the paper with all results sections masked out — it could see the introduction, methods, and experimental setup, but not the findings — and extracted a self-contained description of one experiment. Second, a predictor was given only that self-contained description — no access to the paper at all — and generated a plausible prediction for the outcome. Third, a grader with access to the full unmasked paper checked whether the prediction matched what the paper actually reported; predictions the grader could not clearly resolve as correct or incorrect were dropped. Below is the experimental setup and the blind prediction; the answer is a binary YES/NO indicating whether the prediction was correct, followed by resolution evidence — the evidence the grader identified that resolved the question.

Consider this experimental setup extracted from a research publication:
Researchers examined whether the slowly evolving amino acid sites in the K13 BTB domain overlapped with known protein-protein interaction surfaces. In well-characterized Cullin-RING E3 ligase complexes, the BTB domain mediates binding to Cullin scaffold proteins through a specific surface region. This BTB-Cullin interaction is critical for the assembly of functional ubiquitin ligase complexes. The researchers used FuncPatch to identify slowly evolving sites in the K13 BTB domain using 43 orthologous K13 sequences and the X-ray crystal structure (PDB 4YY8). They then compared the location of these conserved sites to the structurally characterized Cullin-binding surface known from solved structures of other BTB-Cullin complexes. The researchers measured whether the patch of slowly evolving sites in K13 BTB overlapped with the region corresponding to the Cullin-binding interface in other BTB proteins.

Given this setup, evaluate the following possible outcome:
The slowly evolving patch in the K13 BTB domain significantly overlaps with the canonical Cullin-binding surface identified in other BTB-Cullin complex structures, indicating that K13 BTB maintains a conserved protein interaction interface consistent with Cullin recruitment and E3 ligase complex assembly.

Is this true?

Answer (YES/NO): YES